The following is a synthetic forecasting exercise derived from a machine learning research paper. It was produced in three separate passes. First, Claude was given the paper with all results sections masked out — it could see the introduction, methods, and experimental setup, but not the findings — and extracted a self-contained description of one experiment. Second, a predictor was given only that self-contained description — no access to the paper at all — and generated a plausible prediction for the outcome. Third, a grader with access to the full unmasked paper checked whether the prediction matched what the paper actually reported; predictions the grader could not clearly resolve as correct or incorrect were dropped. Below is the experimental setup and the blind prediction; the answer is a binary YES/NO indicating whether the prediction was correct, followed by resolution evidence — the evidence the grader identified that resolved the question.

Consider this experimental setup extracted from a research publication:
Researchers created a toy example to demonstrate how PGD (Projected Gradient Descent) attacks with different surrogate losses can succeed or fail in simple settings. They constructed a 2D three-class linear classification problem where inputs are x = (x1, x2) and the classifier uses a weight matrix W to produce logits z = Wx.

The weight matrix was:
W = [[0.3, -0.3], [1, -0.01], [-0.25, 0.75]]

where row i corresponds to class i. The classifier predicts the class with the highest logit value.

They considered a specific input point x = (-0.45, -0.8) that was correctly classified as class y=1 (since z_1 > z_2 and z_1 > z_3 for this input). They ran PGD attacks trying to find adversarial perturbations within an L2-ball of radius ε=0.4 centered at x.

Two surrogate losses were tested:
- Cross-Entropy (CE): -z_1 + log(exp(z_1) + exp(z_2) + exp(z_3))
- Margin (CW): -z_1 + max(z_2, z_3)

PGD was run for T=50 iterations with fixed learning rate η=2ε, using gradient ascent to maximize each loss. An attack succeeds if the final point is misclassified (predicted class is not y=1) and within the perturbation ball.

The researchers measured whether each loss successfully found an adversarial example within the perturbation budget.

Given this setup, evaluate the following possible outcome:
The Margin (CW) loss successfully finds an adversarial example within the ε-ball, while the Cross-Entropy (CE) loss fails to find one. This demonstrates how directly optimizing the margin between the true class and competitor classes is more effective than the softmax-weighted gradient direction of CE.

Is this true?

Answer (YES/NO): NO